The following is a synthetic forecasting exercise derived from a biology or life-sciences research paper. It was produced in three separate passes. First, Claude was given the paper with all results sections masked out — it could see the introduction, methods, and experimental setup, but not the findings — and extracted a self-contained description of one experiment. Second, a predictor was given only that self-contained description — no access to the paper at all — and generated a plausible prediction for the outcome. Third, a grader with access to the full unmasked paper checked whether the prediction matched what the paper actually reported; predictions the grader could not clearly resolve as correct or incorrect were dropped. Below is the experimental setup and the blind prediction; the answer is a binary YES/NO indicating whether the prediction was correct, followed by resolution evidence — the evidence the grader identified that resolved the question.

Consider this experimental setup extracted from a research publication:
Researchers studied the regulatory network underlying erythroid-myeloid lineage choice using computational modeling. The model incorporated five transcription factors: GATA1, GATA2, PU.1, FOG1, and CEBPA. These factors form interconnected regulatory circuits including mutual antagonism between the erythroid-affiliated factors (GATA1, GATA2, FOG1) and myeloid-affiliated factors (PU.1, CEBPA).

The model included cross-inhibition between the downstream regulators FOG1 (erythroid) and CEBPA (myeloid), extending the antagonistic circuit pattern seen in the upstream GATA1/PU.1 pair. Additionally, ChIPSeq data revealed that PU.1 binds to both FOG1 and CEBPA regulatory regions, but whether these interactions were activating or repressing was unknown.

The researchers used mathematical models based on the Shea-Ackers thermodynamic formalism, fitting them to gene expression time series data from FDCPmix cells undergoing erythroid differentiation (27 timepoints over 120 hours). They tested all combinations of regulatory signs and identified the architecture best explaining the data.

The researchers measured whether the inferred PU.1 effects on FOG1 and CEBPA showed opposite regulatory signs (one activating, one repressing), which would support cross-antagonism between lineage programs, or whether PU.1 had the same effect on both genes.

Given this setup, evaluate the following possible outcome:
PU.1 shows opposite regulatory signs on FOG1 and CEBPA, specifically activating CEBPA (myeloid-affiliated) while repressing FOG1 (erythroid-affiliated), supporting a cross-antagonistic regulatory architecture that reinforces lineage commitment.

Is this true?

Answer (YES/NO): YES